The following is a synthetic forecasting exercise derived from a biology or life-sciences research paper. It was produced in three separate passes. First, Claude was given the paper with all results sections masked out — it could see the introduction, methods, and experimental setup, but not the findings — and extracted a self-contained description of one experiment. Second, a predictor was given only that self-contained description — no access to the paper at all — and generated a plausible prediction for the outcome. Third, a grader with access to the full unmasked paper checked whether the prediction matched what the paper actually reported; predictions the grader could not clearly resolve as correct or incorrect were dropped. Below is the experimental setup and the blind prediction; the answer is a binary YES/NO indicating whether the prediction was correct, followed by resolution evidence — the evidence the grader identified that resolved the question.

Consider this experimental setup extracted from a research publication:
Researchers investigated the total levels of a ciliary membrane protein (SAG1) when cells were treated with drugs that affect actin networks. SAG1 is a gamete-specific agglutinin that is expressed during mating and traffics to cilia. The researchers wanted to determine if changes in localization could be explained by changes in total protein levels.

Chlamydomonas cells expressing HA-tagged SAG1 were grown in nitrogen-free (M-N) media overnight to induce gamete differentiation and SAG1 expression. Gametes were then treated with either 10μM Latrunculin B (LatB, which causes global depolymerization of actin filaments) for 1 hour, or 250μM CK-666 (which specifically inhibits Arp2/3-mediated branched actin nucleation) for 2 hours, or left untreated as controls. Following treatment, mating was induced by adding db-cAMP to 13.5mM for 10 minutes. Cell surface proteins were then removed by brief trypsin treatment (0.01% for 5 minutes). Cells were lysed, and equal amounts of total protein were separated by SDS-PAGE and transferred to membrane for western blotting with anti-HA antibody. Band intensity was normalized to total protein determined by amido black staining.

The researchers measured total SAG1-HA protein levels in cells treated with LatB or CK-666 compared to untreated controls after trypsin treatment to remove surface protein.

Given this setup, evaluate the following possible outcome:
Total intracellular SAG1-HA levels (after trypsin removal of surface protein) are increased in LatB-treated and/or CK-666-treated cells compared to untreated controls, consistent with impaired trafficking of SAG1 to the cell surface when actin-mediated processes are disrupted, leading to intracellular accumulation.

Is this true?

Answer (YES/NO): NO